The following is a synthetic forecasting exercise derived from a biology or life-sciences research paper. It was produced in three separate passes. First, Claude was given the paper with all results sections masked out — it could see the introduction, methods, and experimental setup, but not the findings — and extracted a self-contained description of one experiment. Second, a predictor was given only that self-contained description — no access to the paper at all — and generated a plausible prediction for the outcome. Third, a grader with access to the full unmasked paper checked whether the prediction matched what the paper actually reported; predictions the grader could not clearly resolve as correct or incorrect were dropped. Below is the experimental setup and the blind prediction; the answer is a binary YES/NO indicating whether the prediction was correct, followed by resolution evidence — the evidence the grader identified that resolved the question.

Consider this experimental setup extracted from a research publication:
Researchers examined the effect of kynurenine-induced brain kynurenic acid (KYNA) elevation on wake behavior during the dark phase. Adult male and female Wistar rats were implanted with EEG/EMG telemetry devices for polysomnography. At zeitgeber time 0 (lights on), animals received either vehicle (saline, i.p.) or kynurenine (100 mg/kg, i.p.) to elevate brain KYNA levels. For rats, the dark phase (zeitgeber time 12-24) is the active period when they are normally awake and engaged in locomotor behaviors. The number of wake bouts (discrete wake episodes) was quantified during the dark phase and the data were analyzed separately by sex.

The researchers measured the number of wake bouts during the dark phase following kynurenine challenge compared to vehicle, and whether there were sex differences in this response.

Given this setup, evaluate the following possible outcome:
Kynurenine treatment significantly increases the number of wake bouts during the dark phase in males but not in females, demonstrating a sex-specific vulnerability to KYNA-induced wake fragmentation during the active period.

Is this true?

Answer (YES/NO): NO